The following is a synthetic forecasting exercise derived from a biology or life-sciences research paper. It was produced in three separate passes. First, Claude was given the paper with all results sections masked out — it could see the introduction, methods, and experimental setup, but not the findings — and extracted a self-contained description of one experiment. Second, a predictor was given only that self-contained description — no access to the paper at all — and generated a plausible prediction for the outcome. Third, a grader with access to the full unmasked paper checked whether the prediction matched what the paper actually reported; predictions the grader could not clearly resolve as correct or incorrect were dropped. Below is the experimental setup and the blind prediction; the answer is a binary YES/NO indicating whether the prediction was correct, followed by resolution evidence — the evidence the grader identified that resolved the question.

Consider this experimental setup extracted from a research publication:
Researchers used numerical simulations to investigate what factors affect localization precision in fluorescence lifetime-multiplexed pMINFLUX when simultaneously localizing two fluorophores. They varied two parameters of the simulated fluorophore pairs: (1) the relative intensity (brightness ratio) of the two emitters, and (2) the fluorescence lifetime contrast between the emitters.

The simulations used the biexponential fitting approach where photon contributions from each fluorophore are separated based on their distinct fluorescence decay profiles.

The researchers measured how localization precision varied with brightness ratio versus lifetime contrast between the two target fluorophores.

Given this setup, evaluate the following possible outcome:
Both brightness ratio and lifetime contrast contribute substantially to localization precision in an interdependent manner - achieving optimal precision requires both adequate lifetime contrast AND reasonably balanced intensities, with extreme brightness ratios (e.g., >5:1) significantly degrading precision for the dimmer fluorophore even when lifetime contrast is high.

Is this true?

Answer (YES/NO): NO